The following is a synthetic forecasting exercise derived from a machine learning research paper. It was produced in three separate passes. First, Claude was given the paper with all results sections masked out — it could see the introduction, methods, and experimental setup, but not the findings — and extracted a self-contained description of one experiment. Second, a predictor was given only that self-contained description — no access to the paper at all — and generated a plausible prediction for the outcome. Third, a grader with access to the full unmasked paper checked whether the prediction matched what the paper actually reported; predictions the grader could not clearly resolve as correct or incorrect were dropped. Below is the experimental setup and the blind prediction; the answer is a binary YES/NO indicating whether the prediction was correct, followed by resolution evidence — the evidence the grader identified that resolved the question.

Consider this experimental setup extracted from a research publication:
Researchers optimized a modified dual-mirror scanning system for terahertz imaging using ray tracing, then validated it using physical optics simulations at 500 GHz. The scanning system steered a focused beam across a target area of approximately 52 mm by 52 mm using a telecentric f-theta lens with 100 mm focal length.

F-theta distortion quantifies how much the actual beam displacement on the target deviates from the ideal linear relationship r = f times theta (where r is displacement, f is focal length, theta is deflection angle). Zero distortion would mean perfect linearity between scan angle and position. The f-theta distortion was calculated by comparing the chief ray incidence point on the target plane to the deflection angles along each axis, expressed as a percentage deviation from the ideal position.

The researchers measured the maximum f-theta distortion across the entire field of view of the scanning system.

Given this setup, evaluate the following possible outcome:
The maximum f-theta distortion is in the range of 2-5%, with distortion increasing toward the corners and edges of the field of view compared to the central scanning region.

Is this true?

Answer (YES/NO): NO